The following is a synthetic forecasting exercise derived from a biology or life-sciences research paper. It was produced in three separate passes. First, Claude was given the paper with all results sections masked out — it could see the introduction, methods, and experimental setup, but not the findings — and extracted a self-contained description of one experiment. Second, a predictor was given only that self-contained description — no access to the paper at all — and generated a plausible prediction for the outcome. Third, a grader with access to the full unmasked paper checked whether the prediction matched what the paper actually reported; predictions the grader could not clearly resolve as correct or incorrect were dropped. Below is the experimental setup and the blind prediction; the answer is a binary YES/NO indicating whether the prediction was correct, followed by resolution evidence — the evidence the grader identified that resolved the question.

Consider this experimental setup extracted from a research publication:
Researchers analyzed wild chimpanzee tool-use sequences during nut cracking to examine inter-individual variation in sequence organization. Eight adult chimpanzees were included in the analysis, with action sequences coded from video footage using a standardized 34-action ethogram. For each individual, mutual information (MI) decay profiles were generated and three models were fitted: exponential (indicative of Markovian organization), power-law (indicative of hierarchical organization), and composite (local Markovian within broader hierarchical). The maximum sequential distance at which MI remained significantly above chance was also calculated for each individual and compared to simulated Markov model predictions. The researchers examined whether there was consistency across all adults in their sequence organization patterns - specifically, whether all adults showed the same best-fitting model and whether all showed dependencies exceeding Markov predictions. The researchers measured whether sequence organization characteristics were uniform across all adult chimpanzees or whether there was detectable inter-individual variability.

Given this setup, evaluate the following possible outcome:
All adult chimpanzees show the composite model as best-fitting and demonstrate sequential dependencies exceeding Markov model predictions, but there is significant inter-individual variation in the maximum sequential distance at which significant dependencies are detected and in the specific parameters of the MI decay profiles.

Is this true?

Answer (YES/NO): NO